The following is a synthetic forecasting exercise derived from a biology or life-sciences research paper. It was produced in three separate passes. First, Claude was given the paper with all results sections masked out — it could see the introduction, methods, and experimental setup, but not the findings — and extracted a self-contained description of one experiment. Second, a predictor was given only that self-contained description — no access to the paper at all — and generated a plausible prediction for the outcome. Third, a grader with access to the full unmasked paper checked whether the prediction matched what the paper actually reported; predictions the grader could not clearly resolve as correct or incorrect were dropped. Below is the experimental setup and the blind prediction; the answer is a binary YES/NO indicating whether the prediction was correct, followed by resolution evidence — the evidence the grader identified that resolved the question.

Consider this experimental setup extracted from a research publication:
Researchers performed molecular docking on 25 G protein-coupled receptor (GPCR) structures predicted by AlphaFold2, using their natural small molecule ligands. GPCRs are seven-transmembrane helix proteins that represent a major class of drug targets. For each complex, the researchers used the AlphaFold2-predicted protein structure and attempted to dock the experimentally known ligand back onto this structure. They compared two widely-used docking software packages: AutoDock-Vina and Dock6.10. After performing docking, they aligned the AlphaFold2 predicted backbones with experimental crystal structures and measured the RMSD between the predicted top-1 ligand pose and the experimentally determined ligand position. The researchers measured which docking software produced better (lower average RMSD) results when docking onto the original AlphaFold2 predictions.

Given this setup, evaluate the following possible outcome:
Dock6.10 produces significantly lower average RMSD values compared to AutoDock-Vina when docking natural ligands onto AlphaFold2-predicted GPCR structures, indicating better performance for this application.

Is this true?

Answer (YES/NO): NO